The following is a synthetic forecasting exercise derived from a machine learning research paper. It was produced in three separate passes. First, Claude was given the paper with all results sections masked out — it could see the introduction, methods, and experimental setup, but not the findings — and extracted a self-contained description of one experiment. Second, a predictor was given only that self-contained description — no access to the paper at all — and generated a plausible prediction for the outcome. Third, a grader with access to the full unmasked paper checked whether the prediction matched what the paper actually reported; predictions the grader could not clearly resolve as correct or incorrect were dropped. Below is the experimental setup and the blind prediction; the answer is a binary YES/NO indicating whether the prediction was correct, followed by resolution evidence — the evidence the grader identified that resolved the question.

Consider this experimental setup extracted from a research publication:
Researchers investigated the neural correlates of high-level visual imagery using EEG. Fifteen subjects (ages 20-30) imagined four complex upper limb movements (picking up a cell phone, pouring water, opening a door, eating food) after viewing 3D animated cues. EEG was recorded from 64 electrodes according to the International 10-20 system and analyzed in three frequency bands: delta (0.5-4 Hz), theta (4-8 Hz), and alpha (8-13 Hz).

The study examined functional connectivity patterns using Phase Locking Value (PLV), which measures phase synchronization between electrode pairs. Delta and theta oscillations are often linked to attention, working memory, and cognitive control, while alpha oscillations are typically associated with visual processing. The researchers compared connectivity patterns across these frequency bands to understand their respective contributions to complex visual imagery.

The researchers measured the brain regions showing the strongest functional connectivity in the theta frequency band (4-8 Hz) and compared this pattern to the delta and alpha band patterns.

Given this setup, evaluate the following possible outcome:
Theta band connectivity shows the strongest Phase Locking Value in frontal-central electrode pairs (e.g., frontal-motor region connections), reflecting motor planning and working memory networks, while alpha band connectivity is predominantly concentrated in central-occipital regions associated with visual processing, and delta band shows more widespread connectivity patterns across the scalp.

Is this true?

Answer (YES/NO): NO